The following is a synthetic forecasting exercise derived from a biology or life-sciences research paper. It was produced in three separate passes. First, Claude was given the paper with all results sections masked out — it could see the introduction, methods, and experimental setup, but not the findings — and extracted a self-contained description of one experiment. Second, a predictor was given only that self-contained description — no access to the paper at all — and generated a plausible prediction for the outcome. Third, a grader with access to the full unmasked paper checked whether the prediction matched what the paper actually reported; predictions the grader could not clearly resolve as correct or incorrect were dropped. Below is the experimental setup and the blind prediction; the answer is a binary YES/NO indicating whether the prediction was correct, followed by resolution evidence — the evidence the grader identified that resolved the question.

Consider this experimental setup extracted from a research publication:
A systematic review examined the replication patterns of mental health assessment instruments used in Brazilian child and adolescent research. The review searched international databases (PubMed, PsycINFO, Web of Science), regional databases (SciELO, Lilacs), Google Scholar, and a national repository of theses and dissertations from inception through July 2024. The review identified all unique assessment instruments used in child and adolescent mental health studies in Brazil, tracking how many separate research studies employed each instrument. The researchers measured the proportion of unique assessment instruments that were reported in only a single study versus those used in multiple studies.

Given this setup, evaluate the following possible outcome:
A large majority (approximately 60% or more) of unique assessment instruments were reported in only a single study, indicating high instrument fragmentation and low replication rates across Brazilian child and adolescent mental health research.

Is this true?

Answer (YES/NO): NO